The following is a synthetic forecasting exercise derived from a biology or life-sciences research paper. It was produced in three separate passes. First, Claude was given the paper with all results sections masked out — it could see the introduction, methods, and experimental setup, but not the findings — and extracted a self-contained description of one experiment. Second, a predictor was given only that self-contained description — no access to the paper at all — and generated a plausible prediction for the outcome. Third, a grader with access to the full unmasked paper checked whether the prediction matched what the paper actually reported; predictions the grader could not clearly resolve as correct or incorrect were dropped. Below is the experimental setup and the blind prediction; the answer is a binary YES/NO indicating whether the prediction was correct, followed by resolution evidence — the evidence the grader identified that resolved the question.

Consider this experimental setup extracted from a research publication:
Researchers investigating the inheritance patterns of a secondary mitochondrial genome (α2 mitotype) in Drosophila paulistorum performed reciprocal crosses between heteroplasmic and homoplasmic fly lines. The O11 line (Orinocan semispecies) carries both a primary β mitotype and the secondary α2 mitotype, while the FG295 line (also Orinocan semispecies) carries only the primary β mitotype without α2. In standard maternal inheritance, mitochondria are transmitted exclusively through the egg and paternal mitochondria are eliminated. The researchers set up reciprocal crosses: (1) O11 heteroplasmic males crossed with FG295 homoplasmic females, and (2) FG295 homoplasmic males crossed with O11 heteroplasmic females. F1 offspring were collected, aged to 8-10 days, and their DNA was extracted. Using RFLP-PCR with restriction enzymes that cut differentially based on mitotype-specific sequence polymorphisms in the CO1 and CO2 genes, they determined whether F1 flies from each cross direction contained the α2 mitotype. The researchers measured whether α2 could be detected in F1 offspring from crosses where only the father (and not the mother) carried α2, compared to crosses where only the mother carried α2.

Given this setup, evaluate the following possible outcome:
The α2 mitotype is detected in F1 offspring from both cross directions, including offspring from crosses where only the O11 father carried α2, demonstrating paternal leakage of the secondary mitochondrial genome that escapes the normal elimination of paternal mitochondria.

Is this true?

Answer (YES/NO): YES